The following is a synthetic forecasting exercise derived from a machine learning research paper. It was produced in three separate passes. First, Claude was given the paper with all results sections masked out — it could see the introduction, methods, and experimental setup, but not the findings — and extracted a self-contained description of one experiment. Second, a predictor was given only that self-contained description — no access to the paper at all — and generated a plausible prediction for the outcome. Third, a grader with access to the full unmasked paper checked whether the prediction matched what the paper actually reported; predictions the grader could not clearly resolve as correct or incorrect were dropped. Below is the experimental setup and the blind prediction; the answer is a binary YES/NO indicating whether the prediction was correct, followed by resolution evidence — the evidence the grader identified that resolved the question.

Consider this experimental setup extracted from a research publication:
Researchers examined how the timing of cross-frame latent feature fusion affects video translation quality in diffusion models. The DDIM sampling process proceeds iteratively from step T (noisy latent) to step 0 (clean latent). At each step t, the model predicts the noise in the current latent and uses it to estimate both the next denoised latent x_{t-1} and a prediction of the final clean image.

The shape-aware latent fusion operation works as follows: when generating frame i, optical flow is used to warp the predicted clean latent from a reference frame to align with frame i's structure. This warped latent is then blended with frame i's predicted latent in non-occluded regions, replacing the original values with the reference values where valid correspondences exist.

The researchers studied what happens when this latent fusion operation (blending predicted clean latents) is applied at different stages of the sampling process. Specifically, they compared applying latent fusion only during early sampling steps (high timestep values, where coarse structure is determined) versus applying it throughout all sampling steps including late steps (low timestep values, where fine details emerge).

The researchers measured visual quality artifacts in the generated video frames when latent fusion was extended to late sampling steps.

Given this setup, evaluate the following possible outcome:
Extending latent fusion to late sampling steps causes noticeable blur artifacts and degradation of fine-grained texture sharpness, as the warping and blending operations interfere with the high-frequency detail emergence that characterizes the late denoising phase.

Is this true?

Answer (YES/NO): YES